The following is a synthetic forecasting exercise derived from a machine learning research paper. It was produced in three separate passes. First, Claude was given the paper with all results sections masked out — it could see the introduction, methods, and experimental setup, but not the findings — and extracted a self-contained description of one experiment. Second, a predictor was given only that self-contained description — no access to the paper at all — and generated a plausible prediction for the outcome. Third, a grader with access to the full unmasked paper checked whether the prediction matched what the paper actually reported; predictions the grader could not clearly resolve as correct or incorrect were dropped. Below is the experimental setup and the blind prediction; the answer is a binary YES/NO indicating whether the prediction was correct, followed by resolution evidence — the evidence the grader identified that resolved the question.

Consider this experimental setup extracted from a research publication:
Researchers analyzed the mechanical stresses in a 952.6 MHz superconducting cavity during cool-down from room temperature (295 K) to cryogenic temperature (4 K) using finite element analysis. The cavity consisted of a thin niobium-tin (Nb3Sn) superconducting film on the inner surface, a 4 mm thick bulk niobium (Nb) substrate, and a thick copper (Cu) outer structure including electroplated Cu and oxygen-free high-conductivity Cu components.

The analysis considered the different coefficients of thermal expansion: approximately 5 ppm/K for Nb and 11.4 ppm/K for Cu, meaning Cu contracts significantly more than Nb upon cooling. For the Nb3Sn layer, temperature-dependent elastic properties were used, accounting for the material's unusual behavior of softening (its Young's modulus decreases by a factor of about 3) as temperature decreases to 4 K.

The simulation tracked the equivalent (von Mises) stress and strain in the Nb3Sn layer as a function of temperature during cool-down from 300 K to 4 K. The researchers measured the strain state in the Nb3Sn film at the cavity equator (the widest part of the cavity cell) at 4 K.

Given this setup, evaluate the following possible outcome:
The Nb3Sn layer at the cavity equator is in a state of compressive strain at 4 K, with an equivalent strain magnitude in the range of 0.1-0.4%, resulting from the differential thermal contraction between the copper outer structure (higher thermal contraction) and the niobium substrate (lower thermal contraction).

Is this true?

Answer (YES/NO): NO